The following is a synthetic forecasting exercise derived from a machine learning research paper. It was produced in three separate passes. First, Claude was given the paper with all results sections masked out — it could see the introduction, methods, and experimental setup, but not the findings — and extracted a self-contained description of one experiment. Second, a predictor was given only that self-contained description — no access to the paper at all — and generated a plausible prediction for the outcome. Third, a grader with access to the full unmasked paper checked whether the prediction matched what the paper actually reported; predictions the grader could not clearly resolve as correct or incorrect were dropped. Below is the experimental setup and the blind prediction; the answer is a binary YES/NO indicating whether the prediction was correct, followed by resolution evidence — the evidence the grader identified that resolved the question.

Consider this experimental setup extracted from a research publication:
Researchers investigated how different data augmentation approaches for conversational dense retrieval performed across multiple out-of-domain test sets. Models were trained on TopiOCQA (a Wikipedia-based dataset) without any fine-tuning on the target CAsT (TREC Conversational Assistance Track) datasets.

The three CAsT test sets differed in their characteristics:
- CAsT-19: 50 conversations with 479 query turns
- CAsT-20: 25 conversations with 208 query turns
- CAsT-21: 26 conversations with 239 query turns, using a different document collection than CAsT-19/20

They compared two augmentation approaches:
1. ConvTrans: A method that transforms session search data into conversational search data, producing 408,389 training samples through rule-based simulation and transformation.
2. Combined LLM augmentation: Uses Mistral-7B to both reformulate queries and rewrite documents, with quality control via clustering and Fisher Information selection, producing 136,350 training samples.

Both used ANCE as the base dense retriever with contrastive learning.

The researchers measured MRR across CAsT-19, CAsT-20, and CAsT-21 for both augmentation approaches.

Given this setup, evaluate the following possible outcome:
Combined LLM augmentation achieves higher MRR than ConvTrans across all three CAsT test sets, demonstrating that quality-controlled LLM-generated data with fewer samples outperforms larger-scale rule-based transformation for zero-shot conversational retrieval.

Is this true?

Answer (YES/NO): NO